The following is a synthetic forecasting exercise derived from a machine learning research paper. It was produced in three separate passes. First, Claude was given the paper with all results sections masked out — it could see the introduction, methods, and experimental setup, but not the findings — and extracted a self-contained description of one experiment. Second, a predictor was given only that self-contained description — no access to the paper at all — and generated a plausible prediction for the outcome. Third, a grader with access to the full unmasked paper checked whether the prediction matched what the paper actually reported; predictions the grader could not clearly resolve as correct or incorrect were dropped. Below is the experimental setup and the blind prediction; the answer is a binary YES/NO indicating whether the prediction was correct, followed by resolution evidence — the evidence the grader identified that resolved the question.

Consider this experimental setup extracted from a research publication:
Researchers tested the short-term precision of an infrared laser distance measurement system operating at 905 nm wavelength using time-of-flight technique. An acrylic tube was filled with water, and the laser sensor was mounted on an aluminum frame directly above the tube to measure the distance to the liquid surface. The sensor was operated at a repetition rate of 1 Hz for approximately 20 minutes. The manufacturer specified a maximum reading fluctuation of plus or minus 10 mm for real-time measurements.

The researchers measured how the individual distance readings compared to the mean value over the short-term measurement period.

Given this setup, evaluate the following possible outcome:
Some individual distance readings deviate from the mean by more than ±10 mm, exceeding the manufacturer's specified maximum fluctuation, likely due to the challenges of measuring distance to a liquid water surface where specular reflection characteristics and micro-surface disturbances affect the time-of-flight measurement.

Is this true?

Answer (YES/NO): NO